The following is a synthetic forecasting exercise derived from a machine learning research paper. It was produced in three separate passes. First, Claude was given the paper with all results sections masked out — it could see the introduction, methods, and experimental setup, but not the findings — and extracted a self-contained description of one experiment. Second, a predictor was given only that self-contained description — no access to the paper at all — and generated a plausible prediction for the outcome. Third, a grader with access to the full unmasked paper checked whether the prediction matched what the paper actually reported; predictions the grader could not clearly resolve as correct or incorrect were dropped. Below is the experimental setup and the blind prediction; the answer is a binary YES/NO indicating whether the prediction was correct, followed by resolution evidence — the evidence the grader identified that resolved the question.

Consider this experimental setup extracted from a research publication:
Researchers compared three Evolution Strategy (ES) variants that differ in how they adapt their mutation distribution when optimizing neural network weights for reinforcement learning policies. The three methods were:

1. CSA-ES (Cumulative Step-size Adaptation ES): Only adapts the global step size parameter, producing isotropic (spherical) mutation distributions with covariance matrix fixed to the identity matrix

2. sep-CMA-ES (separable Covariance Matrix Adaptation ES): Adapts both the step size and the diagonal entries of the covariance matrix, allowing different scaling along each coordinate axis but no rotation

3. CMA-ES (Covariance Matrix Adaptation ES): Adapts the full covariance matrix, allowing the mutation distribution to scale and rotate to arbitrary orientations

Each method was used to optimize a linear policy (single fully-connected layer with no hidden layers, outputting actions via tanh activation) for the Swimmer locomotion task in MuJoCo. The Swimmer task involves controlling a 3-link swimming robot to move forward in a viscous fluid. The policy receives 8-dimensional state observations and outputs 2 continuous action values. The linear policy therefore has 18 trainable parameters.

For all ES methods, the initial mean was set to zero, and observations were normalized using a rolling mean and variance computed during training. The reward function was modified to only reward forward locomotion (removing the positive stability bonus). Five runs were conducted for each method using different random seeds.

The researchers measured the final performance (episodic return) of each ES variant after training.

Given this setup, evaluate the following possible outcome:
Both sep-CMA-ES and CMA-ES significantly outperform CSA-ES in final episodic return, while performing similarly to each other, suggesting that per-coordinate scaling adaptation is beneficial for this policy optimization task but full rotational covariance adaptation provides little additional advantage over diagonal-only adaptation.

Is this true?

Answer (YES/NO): NO